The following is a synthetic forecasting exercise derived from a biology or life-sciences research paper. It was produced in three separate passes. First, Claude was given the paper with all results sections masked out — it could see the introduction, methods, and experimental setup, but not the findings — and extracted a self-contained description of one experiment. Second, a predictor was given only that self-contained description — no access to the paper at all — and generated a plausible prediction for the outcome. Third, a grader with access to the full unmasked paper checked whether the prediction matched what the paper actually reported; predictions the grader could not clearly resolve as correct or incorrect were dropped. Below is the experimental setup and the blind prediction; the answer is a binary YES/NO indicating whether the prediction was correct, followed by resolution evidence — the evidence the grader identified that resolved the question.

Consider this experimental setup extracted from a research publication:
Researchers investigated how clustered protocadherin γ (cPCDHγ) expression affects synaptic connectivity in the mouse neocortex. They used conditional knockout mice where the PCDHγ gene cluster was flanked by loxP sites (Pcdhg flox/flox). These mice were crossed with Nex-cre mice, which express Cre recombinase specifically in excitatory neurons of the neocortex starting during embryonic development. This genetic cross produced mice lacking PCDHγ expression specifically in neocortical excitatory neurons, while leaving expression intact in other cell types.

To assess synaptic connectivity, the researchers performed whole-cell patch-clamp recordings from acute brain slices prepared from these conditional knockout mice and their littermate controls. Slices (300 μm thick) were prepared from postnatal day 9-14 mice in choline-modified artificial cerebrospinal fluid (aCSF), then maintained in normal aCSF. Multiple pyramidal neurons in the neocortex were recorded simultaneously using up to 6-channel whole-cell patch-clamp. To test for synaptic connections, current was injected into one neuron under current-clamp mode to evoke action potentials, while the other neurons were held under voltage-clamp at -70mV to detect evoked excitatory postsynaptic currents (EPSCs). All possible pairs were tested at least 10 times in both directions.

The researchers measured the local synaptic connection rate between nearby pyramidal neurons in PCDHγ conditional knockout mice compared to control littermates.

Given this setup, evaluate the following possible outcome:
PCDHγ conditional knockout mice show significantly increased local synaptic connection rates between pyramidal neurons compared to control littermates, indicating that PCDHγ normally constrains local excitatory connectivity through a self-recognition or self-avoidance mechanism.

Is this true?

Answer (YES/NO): YES